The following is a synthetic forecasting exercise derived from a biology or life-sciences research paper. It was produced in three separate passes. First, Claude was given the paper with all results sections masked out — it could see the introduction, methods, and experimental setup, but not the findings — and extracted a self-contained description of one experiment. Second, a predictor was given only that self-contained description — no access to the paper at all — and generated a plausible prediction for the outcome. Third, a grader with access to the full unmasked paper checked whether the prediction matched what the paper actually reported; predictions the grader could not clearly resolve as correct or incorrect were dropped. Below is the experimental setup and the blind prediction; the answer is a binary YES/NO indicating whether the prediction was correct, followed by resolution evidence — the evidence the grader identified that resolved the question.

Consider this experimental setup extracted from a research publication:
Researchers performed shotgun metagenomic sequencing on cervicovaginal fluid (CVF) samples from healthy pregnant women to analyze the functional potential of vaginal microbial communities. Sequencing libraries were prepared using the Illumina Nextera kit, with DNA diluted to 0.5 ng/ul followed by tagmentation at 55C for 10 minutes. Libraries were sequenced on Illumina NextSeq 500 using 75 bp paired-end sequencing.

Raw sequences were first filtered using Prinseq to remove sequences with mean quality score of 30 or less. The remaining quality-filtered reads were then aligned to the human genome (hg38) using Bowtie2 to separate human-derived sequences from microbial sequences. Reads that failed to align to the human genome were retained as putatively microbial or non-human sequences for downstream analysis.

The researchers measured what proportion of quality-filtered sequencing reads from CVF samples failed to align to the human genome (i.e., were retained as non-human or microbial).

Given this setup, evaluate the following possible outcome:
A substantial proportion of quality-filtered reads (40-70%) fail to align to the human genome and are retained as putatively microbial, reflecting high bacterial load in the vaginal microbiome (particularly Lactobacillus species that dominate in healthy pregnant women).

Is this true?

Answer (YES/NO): NO